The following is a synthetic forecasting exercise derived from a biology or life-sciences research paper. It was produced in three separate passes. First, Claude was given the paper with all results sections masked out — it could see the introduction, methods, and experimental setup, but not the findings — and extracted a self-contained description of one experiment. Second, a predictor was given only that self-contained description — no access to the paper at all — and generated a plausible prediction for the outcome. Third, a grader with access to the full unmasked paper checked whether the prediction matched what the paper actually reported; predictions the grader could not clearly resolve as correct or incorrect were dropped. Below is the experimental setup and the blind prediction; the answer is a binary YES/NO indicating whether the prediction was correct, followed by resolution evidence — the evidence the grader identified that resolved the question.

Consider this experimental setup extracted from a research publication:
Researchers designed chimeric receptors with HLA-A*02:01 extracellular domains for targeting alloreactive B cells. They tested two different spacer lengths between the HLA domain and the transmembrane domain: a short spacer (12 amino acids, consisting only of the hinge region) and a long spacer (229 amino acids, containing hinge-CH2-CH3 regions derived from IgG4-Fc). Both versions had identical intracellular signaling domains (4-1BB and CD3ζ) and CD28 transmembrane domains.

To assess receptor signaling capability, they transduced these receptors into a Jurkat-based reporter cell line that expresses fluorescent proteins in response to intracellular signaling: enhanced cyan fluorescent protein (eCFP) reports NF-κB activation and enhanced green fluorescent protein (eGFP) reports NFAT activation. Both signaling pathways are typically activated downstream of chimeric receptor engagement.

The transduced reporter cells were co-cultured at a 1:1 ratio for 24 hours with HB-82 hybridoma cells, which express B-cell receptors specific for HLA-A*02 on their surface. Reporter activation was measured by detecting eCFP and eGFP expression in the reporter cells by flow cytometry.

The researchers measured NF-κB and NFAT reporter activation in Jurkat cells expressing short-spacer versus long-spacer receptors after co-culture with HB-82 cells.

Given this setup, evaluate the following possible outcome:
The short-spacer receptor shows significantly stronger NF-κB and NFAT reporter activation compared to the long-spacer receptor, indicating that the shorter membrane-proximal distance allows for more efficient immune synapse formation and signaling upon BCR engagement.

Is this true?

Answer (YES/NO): YES